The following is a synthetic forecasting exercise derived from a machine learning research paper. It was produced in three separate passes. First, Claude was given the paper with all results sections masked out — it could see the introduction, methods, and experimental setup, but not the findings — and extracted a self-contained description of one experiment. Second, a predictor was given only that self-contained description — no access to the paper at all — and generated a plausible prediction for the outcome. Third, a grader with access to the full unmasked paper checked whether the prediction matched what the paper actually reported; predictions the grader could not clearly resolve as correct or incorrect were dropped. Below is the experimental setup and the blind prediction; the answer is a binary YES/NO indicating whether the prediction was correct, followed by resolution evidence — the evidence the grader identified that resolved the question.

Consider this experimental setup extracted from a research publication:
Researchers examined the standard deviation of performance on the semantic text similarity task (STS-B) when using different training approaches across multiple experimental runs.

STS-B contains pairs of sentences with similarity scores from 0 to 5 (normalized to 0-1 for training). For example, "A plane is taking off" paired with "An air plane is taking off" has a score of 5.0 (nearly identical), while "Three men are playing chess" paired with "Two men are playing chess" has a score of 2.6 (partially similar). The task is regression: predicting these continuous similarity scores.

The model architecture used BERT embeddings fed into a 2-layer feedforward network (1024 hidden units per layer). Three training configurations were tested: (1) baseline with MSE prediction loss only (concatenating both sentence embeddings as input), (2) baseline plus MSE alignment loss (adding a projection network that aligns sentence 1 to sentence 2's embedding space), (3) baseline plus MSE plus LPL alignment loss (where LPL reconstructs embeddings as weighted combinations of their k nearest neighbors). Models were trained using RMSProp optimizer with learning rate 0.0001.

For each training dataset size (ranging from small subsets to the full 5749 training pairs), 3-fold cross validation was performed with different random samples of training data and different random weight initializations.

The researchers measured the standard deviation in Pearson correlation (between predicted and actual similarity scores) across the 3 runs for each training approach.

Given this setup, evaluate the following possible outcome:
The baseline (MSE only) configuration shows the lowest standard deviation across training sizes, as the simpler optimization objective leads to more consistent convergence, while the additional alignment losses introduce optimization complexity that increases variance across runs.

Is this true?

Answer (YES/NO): NO